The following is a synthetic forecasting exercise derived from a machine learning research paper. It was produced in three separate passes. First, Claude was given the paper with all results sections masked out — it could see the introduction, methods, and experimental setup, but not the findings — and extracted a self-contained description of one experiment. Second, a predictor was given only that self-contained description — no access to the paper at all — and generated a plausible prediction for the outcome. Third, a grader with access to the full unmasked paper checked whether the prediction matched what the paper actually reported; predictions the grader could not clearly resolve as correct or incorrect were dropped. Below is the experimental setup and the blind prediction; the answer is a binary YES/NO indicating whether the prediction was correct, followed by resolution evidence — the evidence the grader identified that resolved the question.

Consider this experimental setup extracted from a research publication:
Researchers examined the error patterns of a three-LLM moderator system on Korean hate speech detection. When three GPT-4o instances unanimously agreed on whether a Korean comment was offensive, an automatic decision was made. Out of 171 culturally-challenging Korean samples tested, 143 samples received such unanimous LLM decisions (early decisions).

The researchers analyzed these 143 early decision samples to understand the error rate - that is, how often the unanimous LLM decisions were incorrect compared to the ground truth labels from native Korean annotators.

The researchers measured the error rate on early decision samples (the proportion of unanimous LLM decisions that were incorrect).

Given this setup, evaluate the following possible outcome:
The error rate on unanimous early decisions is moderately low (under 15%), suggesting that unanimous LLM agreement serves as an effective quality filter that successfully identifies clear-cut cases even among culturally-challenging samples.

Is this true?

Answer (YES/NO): NO